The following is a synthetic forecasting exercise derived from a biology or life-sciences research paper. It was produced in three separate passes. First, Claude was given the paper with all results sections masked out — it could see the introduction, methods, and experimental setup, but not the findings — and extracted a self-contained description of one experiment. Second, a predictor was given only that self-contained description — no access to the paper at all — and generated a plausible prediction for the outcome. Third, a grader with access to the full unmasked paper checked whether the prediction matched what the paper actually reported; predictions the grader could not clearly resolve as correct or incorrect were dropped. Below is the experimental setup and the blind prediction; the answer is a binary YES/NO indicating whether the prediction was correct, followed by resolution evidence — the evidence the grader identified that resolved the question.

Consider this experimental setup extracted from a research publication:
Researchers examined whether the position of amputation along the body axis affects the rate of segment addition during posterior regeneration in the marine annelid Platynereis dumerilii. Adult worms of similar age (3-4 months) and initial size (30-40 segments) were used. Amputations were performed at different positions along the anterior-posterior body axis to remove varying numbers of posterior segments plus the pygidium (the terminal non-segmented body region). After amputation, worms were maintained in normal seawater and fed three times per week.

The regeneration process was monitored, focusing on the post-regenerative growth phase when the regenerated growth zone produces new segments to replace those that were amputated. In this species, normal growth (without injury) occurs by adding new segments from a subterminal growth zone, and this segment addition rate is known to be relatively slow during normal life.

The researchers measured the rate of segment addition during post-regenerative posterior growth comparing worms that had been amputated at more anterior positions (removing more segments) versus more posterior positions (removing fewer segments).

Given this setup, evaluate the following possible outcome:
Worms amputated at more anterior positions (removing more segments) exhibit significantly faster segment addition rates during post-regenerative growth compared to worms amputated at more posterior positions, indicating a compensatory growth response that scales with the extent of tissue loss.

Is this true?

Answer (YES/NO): YES